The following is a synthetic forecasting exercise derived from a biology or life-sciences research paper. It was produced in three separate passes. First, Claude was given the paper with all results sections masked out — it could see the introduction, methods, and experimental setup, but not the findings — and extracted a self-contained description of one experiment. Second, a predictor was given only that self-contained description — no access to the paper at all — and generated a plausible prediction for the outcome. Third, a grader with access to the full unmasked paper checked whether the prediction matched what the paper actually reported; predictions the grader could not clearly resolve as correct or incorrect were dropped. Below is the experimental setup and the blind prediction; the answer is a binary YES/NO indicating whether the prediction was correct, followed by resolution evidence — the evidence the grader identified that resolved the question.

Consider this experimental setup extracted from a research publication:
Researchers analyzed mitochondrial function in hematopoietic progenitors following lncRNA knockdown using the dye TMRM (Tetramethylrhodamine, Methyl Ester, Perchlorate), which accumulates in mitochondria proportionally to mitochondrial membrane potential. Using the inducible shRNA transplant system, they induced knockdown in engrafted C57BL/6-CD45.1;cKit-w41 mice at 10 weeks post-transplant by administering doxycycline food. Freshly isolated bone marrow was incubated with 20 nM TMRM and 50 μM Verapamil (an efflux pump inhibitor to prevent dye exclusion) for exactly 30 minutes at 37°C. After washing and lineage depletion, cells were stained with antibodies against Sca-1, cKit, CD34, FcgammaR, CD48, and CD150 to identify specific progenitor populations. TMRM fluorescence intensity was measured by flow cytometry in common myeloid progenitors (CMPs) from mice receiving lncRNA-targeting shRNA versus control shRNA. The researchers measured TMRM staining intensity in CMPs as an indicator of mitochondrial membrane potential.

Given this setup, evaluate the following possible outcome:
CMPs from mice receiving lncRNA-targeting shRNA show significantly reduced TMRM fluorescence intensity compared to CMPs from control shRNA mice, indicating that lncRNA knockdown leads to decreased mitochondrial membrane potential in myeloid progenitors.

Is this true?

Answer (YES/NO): YES